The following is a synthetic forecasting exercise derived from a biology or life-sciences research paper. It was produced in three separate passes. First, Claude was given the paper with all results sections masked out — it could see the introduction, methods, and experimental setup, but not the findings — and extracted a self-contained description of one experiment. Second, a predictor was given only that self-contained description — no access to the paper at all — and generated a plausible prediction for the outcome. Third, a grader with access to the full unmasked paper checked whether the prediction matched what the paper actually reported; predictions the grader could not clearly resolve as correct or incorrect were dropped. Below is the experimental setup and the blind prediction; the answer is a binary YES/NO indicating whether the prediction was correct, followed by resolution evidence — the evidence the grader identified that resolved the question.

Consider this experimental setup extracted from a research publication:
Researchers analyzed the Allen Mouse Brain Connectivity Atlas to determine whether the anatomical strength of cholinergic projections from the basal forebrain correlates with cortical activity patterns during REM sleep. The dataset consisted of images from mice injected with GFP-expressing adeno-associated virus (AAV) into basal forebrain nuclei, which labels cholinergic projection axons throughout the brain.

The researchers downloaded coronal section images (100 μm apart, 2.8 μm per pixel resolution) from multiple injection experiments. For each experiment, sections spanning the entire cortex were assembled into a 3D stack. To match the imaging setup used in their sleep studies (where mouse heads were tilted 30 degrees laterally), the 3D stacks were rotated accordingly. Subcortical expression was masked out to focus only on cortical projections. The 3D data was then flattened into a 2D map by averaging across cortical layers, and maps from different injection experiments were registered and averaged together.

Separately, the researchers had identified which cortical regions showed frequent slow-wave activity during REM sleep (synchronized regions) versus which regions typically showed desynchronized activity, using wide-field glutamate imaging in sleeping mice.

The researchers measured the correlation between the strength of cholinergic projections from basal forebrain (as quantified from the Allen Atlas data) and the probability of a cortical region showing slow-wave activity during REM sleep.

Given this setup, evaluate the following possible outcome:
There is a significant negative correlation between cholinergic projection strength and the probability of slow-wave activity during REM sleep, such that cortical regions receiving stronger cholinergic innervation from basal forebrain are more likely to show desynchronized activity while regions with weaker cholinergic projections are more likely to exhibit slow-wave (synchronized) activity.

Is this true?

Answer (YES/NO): YES